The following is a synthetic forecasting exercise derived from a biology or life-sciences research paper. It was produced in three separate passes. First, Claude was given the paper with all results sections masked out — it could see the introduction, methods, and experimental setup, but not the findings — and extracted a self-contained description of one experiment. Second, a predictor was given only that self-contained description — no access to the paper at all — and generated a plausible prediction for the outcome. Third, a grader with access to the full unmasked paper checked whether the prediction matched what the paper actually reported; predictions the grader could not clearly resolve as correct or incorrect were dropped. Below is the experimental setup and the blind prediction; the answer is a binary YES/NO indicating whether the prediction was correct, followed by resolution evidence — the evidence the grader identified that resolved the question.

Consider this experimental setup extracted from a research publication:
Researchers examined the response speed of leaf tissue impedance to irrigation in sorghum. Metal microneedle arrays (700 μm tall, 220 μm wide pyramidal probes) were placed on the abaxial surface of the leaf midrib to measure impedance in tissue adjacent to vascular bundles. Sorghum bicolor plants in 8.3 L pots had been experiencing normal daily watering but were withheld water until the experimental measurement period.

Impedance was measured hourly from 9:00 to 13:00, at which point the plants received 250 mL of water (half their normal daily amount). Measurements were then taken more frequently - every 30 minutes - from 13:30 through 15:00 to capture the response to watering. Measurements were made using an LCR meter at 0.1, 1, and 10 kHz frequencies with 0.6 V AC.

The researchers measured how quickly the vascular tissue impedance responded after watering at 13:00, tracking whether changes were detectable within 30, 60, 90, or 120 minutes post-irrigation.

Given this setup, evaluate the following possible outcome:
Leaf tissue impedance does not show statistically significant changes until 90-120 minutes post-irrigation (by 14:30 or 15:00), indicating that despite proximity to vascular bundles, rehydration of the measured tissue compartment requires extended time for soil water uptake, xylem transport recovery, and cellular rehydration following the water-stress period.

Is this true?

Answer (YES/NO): NO